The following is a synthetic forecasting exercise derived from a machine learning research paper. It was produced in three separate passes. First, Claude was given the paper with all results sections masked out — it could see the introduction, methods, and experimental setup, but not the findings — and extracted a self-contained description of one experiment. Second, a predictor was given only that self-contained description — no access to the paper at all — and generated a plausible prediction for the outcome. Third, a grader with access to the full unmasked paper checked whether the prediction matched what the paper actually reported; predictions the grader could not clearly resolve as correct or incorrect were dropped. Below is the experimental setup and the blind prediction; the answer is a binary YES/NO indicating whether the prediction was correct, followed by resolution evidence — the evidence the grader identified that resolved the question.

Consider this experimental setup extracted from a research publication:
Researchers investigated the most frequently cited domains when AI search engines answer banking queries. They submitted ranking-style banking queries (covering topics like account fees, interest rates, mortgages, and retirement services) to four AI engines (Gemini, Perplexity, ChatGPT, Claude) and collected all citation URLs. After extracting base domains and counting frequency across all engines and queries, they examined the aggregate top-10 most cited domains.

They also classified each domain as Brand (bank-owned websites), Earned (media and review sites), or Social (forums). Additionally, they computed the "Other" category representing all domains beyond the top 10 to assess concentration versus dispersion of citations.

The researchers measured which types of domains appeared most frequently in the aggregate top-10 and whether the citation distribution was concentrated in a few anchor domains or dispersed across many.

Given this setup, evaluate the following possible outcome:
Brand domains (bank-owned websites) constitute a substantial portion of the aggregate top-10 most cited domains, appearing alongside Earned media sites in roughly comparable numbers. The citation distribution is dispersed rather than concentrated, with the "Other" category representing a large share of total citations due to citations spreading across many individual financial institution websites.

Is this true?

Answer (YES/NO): NO